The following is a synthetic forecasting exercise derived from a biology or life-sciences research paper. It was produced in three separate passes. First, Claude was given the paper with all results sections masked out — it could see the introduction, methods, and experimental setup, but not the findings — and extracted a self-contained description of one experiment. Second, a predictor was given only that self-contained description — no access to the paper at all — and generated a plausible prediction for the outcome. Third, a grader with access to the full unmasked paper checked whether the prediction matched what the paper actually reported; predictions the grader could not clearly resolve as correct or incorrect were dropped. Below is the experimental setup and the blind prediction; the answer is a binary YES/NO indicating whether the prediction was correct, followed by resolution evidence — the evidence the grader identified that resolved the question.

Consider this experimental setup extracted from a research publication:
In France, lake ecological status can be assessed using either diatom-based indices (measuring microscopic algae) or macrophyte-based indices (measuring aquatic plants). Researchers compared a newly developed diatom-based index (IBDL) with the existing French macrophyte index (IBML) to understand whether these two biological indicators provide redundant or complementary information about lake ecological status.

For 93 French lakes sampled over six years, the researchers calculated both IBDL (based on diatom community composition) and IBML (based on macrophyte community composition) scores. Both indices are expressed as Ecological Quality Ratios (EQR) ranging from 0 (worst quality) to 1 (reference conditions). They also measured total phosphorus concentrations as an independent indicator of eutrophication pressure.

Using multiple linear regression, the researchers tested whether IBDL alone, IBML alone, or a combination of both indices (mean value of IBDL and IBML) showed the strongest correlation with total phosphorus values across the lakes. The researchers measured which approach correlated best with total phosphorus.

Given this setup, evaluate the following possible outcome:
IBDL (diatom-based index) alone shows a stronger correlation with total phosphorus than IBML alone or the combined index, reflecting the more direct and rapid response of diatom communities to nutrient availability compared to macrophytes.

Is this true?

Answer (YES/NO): YES